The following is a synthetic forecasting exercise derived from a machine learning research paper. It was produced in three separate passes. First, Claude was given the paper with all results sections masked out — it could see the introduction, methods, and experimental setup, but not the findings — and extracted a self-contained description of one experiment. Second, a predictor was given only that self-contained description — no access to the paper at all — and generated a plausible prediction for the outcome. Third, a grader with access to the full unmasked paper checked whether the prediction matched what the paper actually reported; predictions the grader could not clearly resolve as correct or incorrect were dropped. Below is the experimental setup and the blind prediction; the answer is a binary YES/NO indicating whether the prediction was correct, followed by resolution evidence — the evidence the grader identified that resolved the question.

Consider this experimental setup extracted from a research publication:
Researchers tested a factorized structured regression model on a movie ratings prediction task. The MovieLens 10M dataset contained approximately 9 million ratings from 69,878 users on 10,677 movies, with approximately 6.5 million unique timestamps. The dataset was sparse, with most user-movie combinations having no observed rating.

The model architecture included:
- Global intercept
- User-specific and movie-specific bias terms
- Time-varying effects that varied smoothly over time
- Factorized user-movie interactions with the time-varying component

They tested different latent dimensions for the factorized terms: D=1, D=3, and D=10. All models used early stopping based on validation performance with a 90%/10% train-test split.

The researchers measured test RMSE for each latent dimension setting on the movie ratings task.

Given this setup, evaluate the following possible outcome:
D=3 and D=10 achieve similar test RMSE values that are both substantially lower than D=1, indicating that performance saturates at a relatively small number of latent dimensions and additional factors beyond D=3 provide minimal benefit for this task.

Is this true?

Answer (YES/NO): NO